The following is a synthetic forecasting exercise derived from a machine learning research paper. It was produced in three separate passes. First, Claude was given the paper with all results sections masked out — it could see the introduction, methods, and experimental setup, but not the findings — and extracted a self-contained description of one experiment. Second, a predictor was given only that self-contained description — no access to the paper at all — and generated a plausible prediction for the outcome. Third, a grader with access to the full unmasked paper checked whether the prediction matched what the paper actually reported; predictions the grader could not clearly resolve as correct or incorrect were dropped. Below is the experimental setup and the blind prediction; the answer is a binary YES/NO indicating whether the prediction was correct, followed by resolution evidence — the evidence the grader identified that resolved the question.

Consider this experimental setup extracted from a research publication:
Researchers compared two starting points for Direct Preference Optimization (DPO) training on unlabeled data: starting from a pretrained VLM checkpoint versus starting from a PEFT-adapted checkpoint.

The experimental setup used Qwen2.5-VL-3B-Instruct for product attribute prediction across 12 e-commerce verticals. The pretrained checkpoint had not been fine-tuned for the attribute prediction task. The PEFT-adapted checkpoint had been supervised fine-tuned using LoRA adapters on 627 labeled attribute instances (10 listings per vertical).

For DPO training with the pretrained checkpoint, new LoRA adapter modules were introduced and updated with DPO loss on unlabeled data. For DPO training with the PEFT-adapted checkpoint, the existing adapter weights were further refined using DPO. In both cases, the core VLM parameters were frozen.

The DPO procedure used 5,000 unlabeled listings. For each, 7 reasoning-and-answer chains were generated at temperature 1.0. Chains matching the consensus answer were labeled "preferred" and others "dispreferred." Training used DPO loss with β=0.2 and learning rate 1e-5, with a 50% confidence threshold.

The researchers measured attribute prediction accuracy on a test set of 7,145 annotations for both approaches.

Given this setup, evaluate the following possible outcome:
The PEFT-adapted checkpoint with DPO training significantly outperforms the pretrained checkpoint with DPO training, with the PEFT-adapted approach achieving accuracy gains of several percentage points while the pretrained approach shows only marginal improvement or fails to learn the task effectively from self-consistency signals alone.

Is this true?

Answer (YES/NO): NO